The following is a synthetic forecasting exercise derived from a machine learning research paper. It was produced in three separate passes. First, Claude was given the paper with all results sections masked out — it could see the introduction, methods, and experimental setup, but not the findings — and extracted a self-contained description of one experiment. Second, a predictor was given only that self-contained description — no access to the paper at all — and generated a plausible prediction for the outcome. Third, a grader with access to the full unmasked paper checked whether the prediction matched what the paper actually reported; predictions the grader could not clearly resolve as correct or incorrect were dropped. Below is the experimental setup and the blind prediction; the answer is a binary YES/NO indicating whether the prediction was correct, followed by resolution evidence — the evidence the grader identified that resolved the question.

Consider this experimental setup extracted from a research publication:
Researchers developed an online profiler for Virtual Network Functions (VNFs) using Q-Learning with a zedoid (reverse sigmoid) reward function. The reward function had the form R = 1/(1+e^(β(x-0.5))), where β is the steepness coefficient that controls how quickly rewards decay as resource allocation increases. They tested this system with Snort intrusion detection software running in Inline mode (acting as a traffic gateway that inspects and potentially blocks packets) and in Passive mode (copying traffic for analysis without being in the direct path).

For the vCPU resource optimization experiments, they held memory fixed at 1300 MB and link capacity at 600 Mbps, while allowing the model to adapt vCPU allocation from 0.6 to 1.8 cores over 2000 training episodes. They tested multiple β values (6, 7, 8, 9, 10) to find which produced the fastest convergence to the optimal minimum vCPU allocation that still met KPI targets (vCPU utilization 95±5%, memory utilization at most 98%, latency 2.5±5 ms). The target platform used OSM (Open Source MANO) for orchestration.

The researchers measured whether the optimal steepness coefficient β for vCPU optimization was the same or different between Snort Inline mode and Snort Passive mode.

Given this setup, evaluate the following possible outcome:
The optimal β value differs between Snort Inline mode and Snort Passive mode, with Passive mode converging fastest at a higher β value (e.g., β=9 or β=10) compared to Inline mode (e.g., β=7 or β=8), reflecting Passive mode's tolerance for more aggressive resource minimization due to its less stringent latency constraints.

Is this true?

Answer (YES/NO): NO